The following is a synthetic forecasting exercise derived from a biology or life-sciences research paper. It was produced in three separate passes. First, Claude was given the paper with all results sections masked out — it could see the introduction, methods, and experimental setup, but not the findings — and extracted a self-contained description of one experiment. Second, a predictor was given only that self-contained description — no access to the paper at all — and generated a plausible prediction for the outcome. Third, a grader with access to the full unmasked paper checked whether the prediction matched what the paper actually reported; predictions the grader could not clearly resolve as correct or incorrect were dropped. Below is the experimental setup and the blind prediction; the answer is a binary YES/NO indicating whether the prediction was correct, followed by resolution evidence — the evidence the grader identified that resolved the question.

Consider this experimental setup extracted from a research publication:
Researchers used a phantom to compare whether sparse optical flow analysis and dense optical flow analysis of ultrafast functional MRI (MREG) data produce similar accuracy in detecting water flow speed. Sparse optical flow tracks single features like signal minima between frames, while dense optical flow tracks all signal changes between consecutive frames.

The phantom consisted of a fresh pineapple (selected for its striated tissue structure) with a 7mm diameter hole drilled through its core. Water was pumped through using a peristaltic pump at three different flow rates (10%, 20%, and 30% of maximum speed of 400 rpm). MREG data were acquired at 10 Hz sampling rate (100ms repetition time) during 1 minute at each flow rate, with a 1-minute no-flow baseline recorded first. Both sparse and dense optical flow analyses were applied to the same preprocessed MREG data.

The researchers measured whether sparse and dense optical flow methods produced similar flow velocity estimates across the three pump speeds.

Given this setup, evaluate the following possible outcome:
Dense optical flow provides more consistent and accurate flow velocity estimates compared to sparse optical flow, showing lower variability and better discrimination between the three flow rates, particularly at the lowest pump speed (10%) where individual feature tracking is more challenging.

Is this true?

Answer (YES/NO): NO